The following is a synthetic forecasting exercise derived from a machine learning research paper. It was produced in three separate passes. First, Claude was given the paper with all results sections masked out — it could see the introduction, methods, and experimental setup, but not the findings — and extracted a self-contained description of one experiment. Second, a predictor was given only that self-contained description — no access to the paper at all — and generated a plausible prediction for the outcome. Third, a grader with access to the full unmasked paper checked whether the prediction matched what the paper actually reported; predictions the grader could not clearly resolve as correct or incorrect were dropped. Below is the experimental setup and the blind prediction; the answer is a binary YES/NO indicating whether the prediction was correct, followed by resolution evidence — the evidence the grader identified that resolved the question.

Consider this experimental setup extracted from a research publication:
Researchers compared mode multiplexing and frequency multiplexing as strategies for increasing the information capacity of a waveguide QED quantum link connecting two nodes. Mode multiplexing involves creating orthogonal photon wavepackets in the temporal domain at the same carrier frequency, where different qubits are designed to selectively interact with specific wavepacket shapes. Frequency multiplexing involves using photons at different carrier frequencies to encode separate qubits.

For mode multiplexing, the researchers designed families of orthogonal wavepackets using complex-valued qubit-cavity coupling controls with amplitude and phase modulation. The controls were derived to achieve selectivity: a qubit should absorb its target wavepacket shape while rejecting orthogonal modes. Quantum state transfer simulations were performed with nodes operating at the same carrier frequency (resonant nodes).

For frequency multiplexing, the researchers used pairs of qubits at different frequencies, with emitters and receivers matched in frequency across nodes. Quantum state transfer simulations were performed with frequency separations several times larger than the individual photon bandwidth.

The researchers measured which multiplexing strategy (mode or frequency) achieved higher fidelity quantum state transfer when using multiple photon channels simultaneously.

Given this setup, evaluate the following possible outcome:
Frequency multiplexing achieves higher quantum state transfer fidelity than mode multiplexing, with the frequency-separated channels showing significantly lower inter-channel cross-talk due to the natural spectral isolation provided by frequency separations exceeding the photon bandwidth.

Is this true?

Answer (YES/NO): YES